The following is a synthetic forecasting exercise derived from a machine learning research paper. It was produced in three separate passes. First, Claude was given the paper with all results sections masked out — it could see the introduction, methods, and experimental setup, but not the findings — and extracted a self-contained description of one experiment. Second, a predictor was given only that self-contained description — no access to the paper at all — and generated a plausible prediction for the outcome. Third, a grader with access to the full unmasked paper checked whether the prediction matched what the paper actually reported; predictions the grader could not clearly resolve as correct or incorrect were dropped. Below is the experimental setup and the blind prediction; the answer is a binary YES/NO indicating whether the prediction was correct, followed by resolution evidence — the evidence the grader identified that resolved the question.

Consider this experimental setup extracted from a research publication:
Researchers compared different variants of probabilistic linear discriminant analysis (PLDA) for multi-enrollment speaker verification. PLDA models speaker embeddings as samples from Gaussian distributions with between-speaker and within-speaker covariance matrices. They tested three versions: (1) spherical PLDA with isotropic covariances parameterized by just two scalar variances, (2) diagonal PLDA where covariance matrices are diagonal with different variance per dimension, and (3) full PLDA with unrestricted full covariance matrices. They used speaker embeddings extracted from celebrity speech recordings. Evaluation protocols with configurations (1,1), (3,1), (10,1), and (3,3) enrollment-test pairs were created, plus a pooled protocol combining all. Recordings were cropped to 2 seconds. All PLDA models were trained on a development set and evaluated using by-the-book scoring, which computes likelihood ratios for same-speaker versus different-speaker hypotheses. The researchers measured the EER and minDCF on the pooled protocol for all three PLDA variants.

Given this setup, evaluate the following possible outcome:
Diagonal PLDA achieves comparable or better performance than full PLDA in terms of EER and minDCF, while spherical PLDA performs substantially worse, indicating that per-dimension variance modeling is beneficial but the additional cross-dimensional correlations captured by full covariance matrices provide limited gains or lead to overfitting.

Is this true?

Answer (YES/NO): NO